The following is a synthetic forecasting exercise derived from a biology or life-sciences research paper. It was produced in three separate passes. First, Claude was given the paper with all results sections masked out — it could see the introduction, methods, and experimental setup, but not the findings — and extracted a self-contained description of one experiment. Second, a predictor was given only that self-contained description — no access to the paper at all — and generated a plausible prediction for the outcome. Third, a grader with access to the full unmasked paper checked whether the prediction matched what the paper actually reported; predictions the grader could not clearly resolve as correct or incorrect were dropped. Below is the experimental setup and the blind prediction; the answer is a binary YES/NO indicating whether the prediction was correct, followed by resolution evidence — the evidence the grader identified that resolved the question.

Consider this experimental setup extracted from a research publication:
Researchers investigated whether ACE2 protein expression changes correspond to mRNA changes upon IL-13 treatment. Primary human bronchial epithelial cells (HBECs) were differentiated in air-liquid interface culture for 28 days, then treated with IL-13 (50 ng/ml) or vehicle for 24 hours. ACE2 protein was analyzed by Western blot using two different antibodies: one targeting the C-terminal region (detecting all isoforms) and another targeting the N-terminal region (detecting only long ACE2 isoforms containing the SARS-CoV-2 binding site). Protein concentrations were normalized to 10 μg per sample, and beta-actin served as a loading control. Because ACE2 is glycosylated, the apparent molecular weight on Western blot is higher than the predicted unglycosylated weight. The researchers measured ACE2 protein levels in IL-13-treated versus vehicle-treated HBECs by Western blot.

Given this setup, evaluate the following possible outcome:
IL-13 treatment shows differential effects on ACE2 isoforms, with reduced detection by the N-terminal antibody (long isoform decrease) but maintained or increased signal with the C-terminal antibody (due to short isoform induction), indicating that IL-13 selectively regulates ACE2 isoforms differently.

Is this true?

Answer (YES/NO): NO